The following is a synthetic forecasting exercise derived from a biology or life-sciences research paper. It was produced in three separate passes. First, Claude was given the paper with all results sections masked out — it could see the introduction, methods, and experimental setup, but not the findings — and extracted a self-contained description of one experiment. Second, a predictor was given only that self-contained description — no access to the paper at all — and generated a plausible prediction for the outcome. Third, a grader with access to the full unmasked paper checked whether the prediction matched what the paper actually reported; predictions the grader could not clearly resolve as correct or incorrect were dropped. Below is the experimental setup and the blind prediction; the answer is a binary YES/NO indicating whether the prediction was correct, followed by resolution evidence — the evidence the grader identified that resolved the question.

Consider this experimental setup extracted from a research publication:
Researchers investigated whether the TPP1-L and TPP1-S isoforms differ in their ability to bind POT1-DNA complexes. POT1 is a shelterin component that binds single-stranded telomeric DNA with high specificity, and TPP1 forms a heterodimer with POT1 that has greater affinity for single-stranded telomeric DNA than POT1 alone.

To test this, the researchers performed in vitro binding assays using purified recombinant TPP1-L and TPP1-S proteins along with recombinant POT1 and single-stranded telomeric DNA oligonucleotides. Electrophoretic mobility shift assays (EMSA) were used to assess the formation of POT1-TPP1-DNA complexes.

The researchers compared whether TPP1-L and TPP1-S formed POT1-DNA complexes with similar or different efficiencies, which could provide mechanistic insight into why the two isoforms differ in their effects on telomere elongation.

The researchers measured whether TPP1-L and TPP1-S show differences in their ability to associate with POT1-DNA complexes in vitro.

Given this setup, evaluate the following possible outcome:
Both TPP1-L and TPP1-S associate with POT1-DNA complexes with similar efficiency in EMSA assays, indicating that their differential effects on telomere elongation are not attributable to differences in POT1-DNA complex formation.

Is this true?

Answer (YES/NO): YES